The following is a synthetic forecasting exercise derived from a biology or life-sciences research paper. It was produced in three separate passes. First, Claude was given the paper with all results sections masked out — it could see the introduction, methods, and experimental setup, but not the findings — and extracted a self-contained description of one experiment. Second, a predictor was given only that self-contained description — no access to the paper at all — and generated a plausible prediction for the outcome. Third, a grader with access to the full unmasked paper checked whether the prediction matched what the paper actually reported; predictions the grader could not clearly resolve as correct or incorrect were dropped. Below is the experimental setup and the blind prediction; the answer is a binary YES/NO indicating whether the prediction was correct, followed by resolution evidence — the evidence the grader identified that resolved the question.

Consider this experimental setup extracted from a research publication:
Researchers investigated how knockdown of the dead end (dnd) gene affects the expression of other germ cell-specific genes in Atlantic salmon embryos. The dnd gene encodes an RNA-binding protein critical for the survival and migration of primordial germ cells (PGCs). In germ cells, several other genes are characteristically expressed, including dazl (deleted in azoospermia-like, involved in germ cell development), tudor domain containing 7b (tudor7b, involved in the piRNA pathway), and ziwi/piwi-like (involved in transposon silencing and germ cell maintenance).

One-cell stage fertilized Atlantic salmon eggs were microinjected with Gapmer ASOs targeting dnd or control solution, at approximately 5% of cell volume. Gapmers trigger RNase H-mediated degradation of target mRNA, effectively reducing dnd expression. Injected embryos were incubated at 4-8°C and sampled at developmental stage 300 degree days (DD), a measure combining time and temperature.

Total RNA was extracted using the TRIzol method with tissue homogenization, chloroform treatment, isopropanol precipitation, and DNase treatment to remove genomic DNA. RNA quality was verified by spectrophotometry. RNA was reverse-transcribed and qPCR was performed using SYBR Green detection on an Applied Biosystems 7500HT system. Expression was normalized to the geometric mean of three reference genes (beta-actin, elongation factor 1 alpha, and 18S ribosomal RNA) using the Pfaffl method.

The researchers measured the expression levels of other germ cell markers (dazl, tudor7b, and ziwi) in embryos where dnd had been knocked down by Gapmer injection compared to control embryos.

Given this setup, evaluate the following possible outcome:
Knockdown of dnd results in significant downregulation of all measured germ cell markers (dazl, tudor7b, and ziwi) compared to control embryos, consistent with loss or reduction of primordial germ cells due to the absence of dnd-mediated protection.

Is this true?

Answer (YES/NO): NO